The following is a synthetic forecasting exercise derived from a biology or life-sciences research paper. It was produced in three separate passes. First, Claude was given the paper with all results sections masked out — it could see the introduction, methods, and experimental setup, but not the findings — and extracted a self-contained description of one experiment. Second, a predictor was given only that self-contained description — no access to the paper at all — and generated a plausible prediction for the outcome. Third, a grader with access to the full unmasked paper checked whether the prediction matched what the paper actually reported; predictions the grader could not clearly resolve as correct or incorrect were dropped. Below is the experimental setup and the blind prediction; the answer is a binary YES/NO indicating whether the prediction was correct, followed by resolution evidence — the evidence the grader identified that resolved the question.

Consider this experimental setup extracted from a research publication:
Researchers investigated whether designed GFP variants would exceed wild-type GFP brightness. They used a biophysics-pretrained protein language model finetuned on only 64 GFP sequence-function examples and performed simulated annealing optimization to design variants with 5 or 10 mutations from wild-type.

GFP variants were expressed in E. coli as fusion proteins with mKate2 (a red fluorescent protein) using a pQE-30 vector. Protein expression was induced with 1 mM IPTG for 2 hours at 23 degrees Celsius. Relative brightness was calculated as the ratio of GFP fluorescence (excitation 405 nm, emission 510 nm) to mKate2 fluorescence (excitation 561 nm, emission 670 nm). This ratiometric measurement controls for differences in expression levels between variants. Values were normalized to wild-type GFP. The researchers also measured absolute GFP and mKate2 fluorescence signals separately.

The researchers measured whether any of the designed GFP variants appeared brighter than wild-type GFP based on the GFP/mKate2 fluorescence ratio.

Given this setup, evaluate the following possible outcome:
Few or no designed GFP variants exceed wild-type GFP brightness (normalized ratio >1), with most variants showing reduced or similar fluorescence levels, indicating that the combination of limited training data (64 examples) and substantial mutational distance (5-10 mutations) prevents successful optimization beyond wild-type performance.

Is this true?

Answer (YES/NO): YES